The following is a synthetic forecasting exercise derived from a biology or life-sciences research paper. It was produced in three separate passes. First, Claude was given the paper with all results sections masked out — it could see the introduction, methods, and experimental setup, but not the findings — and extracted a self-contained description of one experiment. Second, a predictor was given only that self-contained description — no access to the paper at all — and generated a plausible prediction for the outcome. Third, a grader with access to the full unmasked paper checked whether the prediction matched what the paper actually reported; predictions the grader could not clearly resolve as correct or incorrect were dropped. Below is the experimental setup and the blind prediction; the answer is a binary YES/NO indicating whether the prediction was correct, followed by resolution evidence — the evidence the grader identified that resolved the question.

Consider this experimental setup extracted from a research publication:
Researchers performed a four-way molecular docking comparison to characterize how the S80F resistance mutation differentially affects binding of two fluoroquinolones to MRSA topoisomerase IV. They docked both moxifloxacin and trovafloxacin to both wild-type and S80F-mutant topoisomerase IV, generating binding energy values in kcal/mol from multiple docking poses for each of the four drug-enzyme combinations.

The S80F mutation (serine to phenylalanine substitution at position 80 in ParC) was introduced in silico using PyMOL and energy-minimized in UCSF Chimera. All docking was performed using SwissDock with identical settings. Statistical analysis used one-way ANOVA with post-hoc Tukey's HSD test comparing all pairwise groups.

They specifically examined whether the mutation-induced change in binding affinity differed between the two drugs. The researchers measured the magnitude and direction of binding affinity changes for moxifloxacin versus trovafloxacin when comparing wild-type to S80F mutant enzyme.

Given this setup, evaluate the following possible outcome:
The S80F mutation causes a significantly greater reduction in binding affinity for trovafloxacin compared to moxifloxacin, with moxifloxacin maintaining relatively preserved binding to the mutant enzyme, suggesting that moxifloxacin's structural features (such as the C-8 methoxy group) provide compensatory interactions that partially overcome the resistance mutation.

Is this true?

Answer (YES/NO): NO